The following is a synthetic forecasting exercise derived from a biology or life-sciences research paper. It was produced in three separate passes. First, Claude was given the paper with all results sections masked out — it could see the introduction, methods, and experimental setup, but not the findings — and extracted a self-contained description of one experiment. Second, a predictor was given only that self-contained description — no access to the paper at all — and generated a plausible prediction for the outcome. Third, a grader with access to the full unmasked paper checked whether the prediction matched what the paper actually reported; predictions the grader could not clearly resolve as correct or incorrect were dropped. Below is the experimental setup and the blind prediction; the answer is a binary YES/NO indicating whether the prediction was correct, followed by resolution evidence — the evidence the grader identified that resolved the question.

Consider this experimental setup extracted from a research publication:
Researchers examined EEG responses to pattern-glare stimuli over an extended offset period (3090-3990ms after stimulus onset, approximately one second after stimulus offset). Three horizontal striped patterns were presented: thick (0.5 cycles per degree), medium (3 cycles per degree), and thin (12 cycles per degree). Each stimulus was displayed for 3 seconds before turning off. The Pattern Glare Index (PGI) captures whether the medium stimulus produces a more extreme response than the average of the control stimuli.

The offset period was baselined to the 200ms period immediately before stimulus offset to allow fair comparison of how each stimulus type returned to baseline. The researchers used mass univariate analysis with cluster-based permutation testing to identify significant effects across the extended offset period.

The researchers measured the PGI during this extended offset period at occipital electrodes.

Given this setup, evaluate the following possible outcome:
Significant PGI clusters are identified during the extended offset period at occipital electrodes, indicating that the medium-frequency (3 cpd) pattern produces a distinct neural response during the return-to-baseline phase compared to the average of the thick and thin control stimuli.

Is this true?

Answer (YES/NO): YES